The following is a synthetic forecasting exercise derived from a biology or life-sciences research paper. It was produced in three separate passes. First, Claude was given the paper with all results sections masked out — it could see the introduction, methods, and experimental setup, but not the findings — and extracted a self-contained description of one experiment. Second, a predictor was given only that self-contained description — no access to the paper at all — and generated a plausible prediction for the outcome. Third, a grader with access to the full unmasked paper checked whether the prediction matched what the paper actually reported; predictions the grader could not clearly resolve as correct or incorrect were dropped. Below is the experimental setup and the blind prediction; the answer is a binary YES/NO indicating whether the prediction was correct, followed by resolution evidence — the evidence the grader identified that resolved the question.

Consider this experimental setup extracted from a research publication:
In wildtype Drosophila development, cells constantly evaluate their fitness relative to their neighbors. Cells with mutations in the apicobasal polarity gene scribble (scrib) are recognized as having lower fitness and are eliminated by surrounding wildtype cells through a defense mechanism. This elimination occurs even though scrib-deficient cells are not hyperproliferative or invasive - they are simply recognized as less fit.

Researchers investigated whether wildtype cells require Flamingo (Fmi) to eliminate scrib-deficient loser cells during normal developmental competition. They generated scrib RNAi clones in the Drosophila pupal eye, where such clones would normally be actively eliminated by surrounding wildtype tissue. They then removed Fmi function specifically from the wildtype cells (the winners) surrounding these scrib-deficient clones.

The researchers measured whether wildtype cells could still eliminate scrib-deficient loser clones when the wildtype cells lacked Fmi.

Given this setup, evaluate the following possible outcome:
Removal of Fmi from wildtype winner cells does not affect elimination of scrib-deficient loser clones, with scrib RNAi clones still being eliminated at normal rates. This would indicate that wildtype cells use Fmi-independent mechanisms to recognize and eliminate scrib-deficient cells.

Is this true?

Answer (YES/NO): NO